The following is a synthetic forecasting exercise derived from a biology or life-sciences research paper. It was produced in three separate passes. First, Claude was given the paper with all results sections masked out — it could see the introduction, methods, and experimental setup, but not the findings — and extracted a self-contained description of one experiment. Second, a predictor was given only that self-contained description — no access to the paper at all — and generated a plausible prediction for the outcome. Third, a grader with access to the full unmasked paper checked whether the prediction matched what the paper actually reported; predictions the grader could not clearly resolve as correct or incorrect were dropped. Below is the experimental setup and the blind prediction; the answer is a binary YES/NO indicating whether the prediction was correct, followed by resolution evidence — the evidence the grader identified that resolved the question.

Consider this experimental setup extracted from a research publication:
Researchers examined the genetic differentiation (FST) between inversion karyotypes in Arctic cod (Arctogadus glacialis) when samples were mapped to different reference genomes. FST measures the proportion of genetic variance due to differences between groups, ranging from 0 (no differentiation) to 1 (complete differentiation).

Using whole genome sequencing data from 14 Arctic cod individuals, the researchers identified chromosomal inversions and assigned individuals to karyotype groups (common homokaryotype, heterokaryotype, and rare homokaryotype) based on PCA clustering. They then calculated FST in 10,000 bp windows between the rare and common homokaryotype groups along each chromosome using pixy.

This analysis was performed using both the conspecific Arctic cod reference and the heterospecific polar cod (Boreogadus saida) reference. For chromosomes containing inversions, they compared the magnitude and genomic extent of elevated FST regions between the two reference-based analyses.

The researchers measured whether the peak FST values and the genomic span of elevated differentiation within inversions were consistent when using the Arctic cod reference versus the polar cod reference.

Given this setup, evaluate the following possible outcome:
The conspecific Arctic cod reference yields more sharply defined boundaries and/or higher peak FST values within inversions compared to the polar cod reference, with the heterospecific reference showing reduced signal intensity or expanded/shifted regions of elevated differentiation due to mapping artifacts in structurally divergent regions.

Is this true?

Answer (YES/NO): YES